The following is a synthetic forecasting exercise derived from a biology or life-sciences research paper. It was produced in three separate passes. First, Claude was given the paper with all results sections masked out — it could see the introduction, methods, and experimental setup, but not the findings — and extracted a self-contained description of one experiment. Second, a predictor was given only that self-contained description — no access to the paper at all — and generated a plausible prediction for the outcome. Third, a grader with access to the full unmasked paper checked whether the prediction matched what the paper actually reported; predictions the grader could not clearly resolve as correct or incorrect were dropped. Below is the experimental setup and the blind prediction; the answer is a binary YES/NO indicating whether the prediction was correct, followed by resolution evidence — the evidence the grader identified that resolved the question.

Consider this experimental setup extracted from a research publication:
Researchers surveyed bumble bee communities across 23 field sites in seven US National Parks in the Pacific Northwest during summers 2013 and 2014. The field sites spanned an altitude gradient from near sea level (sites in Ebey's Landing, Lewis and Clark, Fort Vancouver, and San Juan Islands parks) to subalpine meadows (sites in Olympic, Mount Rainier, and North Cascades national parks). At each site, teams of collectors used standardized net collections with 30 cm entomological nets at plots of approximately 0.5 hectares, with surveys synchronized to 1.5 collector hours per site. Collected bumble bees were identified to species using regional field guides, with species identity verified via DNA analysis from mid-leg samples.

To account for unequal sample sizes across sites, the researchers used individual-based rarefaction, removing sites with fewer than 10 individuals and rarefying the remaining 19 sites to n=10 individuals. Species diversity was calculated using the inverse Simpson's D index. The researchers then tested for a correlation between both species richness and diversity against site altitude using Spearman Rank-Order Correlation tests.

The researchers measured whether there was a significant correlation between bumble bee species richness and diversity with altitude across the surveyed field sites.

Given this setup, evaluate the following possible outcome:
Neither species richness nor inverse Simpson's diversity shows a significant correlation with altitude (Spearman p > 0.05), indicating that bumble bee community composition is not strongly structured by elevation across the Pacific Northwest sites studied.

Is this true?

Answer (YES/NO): NO